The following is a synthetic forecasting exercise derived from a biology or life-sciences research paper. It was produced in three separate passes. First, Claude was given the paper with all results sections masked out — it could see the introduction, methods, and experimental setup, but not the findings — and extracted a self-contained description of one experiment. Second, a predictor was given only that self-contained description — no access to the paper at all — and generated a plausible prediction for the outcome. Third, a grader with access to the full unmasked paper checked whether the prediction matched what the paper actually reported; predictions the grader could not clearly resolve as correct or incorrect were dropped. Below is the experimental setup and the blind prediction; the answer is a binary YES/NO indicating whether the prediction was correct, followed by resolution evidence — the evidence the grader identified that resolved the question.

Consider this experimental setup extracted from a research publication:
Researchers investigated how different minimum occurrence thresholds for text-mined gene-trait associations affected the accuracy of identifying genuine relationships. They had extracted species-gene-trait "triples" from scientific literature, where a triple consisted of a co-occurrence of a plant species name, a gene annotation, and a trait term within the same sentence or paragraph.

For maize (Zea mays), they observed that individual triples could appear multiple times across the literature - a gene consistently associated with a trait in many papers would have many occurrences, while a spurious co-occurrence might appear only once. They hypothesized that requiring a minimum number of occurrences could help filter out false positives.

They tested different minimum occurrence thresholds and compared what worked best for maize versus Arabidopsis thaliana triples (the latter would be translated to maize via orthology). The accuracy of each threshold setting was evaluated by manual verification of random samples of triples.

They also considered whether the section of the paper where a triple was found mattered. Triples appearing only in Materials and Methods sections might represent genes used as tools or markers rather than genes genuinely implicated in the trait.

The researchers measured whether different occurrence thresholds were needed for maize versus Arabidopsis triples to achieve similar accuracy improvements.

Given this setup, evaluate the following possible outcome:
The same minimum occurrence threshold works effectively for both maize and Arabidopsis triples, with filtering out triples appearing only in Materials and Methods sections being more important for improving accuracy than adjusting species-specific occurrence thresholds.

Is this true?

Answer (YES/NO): NO